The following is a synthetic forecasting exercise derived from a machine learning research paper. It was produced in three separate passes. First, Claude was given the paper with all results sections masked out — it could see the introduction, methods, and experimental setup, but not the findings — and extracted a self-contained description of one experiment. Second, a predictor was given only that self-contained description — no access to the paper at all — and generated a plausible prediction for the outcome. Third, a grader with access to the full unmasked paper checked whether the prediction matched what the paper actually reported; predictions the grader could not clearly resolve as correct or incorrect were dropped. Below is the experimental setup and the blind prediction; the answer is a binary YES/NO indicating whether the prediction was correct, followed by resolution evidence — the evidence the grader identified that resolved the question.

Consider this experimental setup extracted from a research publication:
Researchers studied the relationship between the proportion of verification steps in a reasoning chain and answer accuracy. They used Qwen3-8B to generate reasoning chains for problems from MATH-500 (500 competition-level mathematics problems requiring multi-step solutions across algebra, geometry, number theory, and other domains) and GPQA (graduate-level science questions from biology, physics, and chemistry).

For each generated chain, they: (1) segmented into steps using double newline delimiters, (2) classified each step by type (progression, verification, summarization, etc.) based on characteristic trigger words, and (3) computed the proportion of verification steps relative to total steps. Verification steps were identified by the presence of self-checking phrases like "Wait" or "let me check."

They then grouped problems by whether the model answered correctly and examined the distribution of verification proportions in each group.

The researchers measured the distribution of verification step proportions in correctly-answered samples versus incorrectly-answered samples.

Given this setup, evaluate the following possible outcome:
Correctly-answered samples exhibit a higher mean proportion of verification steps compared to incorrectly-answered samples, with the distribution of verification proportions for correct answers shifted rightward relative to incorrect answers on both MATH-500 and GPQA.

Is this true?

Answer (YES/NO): NO